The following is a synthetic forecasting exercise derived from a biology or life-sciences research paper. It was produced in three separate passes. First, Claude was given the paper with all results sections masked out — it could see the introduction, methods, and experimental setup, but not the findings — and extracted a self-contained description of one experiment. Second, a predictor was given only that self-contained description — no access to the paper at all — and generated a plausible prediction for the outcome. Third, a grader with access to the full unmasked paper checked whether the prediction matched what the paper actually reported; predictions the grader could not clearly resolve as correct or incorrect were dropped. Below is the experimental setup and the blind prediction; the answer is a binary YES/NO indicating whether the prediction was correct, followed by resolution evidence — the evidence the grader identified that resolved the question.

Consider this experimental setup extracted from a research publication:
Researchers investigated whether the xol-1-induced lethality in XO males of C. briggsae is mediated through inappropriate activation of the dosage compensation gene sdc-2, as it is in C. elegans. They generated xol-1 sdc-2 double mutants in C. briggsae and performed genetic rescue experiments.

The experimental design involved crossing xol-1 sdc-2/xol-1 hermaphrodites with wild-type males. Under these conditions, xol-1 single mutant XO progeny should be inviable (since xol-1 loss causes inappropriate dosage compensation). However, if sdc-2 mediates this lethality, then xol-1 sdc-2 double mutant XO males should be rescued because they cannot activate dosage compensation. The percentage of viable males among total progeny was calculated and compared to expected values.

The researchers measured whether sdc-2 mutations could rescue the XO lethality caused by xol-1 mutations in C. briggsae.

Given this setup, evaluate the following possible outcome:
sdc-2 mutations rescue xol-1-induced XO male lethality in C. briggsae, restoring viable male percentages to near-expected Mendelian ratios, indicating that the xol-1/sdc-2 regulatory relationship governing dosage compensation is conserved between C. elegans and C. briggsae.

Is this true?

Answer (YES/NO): YES